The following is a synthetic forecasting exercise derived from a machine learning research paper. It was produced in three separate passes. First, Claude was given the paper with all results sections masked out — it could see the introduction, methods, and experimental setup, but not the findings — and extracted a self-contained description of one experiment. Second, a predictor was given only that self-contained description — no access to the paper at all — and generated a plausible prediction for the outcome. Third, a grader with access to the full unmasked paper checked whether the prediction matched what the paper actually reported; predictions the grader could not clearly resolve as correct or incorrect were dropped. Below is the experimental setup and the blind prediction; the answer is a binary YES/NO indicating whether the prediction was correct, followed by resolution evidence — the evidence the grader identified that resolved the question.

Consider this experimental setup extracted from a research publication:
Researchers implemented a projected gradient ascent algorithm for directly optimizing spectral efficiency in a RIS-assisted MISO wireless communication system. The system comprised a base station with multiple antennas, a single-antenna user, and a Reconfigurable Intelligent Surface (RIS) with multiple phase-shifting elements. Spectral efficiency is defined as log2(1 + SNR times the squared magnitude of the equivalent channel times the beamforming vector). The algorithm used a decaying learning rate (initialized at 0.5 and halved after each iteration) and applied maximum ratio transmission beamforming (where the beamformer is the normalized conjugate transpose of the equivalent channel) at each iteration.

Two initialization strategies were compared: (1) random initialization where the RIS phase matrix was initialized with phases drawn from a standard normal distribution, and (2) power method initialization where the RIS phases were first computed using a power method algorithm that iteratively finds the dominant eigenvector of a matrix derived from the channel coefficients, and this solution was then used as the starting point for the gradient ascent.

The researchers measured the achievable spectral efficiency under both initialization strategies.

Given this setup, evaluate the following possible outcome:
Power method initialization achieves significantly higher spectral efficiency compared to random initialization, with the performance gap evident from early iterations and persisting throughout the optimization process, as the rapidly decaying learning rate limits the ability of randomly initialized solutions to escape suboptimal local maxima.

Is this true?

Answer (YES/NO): NO